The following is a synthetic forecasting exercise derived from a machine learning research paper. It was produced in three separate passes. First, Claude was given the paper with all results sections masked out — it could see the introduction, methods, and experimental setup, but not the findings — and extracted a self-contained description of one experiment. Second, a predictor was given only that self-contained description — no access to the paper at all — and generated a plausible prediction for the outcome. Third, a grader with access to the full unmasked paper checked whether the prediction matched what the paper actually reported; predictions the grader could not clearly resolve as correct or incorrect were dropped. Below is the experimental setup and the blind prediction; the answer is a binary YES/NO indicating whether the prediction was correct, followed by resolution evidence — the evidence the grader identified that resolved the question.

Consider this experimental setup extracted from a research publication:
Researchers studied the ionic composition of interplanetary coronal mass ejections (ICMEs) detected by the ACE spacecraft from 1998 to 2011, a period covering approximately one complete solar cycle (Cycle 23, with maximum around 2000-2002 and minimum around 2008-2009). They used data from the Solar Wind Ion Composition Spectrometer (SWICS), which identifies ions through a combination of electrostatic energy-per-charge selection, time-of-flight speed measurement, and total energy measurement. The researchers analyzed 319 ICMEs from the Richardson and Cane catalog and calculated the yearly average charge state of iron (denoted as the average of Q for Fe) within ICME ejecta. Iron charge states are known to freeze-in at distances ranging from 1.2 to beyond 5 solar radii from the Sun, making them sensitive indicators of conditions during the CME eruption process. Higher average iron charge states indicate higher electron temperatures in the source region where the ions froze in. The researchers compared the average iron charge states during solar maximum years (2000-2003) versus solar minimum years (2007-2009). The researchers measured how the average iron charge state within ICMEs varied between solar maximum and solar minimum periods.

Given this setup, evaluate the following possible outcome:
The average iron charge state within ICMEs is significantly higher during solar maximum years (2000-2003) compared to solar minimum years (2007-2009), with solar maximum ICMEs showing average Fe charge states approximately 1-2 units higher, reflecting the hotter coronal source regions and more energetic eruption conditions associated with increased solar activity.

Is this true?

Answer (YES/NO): YES